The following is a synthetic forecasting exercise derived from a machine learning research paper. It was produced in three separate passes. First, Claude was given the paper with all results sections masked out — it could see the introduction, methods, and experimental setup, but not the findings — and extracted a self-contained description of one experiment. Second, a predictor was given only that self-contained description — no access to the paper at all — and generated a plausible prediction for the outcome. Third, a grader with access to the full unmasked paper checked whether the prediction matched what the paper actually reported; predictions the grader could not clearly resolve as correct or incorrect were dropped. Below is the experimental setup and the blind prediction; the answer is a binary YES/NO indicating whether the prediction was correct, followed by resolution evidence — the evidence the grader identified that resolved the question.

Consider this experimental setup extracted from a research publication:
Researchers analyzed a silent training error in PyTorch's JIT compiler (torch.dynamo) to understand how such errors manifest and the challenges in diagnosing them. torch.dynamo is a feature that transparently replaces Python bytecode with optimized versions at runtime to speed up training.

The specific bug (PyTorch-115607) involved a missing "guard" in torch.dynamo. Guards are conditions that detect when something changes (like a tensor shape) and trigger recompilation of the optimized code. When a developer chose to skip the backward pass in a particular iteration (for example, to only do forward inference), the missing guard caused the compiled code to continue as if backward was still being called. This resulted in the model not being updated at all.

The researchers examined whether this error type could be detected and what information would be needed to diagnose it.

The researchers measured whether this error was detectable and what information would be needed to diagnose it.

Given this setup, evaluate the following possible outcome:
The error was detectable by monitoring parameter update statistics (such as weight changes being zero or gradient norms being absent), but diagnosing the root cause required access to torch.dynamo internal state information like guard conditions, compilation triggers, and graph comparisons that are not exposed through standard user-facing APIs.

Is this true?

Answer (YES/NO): NO